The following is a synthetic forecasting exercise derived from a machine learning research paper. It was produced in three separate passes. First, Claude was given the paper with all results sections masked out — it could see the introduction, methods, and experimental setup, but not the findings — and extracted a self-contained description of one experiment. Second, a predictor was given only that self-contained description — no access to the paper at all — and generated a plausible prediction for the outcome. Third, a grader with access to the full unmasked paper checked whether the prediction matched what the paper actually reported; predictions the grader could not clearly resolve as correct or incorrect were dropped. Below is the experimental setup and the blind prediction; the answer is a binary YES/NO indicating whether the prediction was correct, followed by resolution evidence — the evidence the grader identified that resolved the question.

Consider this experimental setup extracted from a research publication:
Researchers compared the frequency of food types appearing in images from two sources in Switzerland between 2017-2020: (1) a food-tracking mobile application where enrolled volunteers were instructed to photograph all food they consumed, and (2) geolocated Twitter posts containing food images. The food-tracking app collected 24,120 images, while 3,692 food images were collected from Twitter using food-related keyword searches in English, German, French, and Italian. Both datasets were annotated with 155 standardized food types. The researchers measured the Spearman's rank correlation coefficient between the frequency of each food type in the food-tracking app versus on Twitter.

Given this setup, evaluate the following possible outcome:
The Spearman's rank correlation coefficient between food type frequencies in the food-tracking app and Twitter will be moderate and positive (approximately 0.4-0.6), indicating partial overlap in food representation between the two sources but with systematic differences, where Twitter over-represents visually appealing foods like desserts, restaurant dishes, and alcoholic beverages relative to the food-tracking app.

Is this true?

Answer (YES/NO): NO